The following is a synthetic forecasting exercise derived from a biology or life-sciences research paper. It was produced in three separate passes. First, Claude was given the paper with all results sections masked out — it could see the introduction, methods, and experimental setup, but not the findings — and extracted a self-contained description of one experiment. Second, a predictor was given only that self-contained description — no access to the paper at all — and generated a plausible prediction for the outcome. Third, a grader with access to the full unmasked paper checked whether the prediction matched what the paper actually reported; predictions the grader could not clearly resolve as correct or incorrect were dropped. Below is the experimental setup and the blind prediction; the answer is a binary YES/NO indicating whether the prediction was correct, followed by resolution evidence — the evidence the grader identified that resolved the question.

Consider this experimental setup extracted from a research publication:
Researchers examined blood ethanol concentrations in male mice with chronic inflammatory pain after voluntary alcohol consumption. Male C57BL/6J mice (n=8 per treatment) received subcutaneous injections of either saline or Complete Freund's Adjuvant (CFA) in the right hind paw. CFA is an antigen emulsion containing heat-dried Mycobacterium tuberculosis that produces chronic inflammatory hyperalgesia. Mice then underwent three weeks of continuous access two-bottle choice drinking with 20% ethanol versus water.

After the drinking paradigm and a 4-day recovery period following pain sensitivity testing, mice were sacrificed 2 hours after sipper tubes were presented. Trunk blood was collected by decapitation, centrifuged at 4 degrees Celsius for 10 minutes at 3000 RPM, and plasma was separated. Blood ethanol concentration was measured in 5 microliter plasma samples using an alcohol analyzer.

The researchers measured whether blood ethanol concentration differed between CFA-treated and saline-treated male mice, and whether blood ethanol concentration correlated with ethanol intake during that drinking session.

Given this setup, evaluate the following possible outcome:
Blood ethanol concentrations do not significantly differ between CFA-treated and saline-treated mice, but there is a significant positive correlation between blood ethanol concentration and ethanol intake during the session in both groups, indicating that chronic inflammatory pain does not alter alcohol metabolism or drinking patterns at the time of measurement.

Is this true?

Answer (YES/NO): NO